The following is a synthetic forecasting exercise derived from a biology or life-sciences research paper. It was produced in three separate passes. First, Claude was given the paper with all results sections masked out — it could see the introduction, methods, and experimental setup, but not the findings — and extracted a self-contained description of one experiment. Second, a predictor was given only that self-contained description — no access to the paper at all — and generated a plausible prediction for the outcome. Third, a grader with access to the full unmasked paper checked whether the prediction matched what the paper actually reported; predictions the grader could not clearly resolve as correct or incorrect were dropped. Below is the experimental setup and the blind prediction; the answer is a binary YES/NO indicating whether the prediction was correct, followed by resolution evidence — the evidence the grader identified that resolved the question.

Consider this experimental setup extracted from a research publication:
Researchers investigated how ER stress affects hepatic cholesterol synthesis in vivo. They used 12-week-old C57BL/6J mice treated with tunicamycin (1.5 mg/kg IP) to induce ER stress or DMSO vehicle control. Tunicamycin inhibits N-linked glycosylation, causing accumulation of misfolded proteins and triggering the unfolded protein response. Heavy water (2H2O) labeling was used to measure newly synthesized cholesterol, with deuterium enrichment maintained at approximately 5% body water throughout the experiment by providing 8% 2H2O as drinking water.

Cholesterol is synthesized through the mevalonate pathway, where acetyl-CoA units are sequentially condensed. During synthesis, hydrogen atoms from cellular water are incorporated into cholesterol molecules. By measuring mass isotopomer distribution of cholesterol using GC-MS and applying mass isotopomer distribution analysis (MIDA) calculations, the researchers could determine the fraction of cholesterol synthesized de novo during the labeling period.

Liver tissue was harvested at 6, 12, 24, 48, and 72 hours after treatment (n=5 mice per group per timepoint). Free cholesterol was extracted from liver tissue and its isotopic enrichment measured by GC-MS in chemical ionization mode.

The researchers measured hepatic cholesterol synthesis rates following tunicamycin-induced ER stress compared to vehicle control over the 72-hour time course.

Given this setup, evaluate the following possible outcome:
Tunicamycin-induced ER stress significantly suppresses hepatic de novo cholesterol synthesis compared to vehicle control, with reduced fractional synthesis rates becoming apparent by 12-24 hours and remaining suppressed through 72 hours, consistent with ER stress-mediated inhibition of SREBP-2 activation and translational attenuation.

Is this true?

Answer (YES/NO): NO